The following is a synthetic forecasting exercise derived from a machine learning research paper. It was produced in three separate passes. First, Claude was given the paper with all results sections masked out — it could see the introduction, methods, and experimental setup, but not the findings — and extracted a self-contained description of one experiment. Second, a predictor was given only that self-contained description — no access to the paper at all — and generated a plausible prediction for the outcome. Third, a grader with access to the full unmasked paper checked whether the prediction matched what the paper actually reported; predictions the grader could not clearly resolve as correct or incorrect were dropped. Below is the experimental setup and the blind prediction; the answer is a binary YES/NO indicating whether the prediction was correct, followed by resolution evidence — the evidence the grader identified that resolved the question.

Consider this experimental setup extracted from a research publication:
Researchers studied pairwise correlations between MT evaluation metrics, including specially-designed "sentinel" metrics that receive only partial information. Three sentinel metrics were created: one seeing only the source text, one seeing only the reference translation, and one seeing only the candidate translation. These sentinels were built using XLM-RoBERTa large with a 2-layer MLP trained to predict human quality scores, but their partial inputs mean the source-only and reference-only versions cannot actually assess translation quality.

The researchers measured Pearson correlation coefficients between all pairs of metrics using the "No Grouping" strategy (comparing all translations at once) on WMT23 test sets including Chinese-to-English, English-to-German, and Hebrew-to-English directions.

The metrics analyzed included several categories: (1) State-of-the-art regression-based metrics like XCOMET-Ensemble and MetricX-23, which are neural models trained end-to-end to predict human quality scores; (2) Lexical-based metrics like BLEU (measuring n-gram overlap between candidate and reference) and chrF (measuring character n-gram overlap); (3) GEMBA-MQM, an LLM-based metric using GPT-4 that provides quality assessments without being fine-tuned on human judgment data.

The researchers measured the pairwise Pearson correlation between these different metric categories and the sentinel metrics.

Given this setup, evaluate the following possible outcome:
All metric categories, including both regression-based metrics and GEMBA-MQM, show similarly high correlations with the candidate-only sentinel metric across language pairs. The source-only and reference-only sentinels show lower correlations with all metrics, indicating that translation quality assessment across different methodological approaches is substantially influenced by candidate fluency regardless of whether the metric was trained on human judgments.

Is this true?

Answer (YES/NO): NO